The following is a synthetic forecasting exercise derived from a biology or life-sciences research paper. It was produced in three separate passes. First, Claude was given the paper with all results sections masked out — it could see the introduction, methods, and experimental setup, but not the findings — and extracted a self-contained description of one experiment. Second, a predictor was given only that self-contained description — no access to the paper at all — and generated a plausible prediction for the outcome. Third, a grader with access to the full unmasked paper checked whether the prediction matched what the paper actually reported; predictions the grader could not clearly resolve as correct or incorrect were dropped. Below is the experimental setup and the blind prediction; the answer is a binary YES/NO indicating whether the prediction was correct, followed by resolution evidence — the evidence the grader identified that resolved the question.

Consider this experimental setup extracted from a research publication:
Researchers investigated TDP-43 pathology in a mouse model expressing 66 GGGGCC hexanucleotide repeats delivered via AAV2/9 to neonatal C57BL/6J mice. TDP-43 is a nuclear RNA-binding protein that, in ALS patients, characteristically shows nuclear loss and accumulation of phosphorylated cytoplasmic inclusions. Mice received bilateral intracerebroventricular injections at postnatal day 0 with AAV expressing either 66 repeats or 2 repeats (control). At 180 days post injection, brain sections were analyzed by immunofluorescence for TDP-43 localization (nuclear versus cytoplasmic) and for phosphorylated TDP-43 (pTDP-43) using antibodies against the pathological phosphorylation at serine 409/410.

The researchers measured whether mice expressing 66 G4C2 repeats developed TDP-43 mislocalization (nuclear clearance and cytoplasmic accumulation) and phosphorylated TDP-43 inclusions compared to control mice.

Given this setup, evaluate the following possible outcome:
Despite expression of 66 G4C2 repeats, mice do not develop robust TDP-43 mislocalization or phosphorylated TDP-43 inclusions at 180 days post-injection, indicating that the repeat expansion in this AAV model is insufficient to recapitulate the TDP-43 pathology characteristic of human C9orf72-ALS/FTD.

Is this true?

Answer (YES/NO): YES